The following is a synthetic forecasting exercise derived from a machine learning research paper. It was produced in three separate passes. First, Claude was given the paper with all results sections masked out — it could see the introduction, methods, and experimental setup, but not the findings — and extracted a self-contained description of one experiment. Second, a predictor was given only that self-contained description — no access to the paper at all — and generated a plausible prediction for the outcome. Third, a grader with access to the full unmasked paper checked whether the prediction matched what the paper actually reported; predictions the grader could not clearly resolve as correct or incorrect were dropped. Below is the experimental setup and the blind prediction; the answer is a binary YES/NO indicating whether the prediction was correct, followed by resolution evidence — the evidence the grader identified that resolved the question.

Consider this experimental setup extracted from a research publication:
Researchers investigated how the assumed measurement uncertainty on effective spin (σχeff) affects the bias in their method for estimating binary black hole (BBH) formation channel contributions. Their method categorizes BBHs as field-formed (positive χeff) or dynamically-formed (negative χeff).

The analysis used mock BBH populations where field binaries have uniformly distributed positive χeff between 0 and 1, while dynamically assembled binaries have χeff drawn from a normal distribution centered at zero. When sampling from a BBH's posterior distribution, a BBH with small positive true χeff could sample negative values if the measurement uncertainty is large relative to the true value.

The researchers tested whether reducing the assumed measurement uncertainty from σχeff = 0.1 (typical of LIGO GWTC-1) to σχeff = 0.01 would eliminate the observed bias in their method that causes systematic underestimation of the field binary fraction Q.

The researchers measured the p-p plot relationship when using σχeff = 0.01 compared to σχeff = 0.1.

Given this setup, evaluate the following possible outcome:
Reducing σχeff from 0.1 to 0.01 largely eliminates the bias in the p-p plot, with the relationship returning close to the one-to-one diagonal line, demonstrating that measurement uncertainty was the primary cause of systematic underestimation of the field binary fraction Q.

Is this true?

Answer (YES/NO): YES